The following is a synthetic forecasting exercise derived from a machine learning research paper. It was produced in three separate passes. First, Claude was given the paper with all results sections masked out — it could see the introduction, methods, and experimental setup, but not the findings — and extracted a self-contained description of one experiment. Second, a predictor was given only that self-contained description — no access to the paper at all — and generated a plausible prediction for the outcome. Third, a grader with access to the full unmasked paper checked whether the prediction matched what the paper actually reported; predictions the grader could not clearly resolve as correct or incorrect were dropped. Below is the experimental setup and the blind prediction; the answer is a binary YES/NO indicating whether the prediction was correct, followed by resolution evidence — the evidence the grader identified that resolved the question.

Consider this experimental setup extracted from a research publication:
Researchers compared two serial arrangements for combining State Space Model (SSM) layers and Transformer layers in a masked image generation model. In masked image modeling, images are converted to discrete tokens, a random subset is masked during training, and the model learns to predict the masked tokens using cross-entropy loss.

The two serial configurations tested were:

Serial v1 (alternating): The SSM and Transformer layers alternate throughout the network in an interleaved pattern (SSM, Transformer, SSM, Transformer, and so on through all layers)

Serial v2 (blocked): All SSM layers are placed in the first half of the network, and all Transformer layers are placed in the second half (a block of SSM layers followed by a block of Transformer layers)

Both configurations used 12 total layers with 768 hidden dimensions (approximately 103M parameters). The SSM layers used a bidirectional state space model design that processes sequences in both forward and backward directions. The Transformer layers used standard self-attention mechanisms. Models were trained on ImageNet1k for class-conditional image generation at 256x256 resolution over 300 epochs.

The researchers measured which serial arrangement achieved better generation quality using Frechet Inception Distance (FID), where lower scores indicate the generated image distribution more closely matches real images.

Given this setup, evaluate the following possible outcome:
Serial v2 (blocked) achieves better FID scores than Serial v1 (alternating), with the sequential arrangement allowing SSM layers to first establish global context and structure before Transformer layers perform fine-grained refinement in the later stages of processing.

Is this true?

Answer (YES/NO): YES